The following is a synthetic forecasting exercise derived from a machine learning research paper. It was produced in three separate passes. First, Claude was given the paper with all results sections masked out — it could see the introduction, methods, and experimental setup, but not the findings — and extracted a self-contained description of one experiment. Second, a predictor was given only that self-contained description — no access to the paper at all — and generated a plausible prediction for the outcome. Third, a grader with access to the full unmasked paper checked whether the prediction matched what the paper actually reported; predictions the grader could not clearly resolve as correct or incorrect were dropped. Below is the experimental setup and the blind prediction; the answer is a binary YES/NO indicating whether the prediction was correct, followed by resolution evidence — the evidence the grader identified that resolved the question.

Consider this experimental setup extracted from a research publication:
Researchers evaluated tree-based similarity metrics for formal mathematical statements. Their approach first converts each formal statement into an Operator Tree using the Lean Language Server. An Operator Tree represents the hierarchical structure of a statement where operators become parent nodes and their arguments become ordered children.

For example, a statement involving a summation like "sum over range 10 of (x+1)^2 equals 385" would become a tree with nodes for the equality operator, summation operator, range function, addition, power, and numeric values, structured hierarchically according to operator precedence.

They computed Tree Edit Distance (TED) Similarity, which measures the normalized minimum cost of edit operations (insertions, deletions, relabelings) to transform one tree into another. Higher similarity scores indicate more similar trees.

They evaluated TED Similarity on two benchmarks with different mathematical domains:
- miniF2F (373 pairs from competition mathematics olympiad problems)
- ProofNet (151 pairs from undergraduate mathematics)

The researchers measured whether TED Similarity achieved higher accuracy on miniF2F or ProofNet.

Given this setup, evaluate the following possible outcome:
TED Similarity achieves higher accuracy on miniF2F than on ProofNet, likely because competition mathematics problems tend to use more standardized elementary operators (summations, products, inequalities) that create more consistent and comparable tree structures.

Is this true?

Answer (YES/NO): YES